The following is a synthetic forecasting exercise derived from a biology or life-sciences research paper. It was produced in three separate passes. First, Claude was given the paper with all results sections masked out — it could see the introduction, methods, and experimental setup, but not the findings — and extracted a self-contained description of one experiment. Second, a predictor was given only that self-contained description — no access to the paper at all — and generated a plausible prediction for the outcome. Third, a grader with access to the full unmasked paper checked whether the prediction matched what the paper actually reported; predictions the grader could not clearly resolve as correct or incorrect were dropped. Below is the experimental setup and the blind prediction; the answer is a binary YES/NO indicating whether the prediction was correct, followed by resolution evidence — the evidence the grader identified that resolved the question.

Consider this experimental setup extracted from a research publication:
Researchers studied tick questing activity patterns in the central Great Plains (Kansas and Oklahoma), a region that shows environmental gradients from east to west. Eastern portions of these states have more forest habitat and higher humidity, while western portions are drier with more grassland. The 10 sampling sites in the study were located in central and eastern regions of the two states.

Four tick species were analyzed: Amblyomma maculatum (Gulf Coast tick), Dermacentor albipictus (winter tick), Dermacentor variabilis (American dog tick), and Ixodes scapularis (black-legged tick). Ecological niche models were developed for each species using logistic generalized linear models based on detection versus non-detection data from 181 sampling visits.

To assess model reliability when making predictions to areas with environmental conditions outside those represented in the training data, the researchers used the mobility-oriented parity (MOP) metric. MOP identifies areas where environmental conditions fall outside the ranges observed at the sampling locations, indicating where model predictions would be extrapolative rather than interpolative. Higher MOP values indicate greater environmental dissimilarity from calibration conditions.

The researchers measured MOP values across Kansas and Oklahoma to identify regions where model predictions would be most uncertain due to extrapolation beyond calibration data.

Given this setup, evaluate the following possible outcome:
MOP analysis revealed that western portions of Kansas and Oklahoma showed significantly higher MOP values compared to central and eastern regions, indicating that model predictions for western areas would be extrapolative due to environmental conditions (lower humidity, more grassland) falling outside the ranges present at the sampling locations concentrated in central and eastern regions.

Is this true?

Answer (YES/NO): NO